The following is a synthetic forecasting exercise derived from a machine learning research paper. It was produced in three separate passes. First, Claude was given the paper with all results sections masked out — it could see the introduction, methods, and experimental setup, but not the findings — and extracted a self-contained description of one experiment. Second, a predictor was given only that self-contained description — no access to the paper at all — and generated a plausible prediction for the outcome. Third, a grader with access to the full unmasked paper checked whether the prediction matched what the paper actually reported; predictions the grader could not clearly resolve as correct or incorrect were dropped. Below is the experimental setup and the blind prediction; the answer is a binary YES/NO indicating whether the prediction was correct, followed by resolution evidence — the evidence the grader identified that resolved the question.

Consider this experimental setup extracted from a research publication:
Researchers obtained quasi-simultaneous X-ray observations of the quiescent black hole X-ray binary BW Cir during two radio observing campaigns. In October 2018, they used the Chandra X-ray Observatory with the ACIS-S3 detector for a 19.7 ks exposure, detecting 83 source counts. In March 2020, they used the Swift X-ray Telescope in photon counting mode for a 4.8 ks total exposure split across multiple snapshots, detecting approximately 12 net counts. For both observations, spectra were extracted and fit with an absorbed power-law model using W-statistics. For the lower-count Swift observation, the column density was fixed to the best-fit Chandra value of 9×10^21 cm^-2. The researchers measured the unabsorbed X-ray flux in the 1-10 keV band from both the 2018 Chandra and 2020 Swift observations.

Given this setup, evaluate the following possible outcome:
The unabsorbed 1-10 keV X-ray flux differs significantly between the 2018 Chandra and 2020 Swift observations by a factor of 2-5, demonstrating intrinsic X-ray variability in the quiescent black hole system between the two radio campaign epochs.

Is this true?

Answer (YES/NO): YES